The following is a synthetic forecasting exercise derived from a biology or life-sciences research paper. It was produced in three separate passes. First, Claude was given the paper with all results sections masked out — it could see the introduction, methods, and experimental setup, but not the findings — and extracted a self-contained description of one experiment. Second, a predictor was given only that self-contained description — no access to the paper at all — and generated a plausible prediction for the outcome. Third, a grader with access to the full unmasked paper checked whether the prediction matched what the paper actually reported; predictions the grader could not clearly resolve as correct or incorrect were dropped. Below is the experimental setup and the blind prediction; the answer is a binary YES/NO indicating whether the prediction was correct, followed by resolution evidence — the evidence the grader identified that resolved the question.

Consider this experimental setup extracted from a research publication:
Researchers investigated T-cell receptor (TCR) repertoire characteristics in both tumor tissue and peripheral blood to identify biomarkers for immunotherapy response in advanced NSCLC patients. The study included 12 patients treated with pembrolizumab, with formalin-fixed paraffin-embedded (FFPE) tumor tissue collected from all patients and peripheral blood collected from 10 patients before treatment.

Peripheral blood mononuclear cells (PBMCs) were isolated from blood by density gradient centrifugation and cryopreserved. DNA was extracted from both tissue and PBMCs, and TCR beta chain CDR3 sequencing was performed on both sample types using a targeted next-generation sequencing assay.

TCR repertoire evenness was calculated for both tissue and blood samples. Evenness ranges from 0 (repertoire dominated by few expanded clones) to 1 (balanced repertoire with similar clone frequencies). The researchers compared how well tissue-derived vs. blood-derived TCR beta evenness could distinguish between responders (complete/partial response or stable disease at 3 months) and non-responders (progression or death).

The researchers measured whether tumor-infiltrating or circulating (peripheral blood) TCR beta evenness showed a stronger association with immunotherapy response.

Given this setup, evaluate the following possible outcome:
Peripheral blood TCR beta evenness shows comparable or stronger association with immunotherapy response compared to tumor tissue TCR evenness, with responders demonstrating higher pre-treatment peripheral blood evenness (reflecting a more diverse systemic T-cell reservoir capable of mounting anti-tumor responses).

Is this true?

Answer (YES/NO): NO